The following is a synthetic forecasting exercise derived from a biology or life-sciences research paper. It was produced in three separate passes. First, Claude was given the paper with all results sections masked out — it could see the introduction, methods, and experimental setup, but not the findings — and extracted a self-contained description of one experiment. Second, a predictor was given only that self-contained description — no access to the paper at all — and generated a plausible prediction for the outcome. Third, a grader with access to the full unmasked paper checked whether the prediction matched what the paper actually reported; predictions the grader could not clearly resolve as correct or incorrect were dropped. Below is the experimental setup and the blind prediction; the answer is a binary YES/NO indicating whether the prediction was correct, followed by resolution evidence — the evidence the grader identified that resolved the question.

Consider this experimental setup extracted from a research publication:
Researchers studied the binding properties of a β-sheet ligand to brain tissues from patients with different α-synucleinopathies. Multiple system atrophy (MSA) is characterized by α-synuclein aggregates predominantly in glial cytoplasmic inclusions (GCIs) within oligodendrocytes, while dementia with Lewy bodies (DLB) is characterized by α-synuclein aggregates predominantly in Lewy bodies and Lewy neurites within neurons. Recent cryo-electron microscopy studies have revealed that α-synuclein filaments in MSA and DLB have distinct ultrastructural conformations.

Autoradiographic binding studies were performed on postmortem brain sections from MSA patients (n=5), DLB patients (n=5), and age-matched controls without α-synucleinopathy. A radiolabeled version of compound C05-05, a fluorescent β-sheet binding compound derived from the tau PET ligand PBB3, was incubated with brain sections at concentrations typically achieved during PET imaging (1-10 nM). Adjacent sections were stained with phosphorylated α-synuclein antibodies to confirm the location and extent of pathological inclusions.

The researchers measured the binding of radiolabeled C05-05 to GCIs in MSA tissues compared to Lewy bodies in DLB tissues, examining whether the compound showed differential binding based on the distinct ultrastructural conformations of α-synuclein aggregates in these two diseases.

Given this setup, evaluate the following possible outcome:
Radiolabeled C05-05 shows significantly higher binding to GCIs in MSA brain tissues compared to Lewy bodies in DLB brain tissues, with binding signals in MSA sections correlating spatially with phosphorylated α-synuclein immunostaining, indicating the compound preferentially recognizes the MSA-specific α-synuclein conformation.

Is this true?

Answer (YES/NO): NO